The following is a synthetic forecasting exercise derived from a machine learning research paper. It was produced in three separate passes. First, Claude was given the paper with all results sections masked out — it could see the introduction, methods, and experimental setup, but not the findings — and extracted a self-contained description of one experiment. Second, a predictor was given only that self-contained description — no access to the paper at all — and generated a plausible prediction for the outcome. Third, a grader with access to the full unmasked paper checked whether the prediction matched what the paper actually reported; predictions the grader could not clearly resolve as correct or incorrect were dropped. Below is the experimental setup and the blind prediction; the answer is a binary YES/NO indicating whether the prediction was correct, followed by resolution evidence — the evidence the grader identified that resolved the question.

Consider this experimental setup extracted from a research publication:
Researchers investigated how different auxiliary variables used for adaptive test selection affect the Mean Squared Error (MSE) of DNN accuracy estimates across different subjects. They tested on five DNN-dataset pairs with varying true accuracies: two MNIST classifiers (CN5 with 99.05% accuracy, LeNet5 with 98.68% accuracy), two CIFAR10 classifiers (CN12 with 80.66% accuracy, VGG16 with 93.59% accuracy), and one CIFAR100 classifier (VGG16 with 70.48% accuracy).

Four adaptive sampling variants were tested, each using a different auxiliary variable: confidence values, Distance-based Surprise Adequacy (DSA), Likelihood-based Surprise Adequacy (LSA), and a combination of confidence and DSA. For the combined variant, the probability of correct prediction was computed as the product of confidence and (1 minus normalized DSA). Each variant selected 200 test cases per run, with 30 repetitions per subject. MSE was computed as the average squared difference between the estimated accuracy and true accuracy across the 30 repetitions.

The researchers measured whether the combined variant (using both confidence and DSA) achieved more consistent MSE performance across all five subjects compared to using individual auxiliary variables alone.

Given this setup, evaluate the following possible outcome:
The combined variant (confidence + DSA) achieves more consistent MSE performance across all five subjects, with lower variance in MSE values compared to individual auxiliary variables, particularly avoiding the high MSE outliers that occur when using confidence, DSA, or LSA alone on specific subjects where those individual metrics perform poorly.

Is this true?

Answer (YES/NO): YES